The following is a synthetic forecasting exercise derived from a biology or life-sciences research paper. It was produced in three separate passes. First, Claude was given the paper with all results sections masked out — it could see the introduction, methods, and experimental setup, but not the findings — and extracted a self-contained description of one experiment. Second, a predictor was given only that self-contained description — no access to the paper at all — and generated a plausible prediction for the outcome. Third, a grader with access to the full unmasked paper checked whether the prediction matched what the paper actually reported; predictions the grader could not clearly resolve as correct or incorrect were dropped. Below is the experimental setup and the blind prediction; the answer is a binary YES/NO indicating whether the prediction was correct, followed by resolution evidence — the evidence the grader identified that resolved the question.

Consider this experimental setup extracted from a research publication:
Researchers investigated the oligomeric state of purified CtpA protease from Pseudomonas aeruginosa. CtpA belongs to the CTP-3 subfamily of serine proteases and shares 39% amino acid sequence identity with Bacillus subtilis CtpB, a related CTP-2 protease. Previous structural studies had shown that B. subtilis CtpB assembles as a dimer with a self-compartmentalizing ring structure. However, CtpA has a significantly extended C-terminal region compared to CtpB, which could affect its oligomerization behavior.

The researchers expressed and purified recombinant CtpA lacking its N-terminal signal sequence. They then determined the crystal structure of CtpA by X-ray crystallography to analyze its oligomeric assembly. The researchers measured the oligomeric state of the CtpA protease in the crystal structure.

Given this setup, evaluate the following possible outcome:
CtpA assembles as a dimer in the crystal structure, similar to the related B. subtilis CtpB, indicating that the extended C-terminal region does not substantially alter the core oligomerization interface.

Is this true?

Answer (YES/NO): NO